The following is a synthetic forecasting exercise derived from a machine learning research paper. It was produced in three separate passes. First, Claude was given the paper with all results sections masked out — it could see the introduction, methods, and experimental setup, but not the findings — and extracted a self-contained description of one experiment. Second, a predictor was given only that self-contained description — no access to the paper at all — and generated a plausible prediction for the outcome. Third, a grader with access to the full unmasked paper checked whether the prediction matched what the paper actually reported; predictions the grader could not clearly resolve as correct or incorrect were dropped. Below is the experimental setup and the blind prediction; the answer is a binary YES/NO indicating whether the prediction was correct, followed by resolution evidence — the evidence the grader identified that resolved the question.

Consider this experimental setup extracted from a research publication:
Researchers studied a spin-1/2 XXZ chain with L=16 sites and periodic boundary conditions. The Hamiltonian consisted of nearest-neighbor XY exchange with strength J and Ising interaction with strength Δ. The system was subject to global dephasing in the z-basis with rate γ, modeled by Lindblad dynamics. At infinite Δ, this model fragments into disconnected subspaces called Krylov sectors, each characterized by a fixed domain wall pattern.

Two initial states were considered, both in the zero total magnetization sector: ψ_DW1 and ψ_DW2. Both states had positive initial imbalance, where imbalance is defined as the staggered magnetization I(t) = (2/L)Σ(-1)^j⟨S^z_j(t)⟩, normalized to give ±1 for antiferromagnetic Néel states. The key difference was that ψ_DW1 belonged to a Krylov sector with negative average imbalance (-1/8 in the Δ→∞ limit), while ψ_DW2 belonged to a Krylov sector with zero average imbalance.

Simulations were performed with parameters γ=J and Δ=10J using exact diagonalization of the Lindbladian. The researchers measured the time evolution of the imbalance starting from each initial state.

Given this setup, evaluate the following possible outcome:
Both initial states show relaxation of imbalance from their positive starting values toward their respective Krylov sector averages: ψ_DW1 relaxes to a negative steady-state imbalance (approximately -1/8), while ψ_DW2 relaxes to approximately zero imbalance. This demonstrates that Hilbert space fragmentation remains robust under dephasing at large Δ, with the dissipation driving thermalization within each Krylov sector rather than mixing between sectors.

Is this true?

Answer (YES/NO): NO